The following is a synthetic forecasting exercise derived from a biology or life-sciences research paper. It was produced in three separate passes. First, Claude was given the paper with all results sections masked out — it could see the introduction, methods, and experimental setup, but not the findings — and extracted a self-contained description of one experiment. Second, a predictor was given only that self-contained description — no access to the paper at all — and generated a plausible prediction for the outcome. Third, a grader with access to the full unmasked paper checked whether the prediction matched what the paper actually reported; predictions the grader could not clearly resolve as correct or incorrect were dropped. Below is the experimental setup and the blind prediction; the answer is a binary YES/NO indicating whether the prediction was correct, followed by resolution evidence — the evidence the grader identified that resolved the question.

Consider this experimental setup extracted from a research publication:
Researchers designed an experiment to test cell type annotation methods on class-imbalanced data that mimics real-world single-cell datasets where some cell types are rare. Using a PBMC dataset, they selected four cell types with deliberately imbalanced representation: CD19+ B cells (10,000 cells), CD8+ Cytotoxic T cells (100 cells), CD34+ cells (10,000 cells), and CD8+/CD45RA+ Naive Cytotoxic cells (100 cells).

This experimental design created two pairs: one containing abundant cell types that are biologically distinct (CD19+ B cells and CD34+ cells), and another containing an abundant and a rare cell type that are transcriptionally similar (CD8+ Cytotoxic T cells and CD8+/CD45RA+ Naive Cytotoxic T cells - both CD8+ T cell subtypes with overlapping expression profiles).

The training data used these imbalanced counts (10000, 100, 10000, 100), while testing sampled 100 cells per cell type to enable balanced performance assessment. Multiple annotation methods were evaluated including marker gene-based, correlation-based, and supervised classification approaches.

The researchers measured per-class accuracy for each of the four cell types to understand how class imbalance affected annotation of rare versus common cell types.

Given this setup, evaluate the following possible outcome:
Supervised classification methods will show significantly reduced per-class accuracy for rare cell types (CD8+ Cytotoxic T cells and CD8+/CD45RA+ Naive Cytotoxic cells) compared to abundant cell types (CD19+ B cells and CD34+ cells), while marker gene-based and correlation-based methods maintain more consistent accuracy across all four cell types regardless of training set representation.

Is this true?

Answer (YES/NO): NO